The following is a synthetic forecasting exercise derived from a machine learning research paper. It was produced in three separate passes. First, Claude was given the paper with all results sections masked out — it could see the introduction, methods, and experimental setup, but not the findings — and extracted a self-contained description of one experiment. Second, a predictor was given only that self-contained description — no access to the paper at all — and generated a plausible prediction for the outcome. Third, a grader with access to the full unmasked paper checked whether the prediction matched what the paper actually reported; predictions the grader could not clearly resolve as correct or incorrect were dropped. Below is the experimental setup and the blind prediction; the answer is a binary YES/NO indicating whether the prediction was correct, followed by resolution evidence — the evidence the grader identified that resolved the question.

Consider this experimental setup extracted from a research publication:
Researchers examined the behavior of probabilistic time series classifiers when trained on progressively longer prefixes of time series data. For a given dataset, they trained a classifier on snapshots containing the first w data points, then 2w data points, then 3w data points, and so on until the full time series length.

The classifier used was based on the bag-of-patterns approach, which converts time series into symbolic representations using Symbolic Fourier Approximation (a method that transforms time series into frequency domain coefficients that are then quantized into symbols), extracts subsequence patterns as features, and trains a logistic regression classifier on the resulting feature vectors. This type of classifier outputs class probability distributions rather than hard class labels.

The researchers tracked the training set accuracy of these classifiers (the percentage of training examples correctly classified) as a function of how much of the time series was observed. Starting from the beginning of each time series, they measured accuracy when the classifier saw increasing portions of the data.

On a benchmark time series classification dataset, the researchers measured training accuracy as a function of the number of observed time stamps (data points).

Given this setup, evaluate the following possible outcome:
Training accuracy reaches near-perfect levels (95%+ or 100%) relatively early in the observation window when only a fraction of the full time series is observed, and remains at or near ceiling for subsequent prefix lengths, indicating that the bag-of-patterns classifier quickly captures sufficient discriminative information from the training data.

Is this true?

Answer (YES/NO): YES